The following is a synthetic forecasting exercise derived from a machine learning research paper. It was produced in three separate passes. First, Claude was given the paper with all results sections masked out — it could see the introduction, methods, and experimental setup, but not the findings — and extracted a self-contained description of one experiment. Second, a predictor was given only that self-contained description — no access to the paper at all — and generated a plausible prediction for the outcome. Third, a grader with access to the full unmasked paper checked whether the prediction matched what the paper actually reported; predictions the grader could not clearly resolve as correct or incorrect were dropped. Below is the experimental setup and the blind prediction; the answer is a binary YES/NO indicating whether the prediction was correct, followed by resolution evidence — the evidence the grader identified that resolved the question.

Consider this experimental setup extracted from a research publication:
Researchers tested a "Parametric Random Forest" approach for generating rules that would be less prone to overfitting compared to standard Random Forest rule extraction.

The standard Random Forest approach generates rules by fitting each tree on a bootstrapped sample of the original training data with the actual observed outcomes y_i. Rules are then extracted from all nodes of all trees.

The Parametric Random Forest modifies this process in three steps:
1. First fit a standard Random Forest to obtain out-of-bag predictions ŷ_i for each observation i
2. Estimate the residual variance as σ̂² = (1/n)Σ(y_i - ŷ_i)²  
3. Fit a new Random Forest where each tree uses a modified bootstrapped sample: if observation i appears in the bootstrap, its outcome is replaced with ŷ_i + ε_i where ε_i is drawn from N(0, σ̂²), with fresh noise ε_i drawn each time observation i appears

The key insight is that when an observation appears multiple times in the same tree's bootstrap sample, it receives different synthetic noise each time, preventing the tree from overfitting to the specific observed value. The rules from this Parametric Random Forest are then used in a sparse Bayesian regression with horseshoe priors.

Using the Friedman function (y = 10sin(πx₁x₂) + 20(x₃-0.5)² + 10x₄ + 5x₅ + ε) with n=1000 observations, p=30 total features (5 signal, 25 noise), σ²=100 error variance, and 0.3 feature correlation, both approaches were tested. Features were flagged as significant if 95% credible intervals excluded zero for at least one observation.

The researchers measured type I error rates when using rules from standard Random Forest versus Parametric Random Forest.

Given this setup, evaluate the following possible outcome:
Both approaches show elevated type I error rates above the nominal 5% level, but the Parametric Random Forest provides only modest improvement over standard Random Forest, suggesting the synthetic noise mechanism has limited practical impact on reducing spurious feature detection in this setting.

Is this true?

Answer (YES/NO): NO